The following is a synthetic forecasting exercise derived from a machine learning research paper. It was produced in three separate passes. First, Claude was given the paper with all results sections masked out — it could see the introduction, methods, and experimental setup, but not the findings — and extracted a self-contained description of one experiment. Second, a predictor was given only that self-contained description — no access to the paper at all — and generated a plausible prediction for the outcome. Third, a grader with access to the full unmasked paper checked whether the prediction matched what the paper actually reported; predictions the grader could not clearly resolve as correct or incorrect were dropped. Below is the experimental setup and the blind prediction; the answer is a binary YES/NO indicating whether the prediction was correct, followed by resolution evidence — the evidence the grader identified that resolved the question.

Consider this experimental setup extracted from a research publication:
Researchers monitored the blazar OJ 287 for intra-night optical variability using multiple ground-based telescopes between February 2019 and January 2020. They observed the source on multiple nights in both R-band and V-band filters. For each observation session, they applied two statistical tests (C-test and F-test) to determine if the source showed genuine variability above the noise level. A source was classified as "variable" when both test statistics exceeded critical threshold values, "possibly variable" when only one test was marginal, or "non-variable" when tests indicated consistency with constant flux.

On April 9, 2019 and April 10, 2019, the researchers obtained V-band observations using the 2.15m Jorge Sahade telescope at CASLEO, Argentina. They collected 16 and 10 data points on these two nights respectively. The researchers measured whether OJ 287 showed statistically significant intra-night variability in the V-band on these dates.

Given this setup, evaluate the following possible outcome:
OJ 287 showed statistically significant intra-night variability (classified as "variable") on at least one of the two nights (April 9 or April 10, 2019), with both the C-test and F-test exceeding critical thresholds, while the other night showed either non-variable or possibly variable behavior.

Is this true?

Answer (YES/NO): NO